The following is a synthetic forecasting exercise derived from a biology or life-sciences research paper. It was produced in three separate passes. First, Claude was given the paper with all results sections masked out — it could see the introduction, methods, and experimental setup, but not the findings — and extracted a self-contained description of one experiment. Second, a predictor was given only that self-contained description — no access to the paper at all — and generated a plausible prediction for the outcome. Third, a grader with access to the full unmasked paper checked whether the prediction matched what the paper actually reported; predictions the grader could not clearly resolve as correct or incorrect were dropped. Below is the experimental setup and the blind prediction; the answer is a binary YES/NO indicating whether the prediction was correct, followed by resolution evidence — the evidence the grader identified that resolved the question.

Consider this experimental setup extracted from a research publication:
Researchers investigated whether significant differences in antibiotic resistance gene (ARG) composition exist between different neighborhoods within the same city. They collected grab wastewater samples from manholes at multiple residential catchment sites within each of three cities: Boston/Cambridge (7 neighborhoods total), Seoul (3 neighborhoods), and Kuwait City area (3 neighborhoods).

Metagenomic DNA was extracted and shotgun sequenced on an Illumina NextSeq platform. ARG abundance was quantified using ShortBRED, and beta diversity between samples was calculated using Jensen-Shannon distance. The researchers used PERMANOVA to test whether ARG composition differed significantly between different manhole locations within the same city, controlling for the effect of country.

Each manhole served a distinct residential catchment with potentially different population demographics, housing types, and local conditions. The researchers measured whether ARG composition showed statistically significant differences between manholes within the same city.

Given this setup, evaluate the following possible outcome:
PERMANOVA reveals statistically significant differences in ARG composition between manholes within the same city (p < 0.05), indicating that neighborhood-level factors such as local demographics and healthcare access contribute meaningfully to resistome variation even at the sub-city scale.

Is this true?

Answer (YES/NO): NO